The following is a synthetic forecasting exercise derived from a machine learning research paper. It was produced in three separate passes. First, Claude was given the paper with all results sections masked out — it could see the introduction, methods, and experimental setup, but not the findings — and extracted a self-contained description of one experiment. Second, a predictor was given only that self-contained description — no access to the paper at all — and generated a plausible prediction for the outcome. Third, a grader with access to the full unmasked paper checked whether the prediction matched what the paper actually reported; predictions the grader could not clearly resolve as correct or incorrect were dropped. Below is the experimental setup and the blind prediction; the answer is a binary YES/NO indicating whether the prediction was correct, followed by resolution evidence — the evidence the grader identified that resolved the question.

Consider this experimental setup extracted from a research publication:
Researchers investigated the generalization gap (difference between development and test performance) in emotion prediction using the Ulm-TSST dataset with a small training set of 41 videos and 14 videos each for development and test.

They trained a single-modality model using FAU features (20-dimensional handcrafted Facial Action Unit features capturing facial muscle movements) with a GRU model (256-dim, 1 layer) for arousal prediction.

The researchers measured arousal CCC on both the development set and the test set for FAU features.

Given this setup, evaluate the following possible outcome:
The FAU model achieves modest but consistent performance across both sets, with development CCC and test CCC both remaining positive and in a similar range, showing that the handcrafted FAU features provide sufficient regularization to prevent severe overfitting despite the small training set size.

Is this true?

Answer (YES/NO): NO